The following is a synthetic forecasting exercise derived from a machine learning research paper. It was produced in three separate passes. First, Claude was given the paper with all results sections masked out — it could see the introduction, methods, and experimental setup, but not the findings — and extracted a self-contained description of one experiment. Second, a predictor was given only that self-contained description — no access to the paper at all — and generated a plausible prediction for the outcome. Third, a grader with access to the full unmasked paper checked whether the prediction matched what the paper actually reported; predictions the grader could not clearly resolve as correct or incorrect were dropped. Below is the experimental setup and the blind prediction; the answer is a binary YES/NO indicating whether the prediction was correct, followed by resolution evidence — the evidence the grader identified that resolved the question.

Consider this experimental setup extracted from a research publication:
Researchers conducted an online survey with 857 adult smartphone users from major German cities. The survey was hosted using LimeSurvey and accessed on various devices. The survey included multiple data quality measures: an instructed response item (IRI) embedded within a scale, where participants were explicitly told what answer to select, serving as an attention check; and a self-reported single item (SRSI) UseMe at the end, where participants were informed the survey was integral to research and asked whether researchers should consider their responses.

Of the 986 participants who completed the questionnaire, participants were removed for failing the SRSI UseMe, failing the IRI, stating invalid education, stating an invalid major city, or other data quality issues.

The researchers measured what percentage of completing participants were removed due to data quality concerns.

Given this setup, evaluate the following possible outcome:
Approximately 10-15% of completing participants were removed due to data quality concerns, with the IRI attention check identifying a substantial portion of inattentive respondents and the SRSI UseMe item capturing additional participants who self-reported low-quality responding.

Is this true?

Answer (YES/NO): YES